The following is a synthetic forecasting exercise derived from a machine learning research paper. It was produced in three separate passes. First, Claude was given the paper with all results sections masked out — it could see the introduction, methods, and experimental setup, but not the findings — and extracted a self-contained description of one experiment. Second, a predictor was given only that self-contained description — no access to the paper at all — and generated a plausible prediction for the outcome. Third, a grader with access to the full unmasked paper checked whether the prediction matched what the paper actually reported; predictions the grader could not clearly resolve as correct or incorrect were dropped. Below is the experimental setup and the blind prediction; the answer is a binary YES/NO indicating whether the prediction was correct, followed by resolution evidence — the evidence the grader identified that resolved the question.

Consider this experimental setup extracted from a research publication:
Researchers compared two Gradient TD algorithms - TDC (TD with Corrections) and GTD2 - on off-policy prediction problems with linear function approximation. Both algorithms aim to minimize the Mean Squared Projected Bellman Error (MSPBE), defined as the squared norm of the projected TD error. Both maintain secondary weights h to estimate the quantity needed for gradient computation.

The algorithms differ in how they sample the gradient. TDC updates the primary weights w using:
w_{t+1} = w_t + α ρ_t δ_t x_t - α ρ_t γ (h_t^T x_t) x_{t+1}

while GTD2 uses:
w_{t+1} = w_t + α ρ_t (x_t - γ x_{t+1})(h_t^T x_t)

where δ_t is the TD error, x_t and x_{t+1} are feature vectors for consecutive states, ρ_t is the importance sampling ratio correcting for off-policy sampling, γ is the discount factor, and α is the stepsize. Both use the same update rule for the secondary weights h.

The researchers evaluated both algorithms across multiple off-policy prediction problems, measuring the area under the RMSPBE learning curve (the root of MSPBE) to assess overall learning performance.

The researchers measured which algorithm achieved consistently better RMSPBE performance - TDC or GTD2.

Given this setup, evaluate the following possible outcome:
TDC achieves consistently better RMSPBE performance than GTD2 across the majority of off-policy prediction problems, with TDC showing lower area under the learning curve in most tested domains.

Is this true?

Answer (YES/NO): YES